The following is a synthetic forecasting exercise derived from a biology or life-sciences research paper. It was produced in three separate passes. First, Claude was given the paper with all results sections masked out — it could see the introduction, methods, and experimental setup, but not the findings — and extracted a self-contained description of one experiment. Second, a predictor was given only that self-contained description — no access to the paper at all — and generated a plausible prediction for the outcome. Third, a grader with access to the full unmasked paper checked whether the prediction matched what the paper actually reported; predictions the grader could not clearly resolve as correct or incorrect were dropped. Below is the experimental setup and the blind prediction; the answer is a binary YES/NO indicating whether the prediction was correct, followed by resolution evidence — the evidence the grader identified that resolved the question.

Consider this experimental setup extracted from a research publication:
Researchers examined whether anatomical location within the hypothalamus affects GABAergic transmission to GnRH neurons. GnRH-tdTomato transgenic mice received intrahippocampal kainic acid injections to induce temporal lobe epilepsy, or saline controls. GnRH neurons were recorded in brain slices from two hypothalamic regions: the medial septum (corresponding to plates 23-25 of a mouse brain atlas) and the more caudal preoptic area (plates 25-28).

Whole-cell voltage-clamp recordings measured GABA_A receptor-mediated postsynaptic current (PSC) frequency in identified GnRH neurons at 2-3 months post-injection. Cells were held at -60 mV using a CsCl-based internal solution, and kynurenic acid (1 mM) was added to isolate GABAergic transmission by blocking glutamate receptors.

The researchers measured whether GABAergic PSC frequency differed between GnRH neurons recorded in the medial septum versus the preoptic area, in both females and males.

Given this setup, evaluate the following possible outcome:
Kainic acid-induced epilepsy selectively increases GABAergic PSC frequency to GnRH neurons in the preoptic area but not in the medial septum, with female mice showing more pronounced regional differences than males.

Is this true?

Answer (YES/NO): NO